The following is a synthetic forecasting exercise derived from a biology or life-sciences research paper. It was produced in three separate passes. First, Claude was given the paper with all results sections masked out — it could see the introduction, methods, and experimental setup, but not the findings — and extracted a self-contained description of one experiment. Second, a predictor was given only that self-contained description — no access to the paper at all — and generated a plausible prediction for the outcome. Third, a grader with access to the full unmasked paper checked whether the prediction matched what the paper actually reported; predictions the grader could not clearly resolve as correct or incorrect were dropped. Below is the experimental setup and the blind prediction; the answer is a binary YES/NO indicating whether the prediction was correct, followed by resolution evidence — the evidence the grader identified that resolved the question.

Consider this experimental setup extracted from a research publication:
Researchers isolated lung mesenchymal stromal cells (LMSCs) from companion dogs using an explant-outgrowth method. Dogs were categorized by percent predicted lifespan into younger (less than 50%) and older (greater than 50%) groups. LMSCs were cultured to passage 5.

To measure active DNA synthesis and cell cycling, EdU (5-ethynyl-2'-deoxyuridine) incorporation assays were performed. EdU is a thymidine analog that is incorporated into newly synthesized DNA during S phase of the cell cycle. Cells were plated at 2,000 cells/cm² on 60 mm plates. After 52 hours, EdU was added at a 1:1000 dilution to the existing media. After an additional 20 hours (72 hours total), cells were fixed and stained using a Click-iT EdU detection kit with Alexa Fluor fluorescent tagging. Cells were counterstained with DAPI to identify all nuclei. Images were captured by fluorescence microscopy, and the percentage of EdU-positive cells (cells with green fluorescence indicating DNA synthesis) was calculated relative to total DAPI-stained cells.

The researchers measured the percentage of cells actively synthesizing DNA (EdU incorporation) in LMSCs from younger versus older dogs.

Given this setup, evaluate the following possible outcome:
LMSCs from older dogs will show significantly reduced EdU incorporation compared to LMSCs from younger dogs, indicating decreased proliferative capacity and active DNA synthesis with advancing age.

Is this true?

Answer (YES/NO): YES